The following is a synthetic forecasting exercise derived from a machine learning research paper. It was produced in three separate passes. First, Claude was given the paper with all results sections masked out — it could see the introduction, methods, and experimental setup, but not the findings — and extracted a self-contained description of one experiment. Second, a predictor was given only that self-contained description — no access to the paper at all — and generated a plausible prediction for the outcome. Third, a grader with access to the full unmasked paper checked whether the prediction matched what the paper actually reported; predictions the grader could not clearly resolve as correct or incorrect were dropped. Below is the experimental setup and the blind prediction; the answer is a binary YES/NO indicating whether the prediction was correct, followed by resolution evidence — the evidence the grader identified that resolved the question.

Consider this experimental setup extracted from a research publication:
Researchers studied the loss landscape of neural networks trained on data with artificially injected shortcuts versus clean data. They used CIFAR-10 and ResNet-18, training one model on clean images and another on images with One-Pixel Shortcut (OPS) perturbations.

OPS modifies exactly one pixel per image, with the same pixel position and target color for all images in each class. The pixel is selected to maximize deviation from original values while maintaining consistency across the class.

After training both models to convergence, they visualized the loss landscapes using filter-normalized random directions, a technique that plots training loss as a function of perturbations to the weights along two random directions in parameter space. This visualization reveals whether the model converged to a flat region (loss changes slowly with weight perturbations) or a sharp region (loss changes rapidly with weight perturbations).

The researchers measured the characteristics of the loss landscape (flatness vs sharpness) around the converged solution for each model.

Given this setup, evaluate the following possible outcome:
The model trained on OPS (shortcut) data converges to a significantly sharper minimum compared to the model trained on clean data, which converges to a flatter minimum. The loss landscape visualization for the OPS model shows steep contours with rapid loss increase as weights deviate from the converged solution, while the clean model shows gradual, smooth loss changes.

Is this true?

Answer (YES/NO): NO